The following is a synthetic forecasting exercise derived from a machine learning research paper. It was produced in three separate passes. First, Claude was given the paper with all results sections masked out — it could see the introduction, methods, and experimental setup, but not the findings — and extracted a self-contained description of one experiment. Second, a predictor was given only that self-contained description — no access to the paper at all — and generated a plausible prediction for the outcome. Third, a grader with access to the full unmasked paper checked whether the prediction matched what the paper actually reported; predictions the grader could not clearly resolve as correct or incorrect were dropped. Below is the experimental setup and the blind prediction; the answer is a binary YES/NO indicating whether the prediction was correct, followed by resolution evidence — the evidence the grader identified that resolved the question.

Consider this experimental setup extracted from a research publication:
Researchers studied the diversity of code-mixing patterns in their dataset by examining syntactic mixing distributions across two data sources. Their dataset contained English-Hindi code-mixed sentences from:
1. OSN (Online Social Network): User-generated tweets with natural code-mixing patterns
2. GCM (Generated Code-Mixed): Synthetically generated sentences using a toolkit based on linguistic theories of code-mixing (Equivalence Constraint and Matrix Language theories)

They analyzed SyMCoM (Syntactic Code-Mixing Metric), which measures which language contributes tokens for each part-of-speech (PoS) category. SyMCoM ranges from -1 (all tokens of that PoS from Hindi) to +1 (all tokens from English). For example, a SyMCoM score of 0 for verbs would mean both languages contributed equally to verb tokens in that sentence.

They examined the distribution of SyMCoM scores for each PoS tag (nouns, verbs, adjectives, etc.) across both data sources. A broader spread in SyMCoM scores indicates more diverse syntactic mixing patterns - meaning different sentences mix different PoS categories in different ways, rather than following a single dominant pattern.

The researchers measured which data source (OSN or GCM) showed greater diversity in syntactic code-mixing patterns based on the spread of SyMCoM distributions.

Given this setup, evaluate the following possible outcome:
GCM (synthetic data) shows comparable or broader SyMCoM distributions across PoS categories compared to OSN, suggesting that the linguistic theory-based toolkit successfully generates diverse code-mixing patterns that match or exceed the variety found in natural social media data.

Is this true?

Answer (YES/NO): YES